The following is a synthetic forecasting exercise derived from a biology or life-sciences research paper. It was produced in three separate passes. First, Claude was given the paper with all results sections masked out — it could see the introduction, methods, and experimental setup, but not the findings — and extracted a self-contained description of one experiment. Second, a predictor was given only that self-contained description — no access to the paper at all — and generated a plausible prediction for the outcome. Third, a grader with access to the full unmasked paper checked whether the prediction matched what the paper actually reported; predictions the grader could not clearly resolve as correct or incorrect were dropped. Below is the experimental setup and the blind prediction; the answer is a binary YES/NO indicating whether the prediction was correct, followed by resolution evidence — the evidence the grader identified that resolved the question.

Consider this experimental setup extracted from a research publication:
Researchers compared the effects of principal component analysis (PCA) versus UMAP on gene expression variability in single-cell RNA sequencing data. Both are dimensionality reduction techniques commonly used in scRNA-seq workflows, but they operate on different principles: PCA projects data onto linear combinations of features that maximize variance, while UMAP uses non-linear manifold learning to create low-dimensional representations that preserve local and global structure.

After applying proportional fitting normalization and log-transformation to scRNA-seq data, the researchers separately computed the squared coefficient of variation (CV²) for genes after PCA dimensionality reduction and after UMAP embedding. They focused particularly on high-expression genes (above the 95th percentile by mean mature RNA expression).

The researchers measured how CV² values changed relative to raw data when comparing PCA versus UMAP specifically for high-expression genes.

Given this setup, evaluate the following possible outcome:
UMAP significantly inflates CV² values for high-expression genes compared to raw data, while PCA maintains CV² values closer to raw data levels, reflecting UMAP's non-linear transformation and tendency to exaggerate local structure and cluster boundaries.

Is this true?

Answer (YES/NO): NO